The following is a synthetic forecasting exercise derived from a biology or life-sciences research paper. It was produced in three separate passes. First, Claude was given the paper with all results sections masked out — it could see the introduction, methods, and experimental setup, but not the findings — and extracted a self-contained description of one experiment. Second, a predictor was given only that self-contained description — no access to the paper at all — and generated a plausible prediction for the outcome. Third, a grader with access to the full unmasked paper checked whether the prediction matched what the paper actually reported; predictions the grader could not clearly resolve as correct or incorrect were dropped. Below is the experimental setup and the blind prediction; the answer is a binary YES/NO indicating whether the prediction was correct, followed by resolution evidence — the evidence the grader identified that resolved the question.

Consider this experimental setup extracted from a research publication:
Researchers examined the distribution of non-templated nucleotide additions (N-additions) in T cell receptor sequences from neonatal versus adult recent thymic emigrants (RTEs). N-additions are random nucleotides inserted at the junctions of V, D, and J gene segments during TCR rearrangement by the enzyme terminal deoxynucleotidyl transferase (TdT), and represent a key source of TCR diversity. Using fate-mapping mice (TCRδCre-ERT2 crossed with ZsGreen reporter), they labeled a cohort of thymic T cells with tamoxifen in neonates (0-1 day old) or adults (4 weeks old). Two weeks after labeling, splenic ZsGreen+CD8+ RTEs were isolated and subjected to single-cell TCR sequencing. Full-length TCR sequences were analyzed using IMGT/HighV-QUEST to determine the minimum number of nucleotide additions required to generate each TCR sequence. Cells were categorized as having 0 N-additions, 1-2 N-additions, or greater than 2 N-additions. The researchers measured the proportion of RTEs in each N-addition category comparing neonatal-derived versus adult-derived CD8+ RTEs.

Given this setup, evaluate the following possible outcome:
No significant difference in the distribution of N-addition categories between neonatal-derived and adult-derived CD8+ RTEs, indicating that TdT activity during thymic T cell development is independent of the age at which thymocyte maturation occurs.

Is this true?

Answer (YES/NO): NO